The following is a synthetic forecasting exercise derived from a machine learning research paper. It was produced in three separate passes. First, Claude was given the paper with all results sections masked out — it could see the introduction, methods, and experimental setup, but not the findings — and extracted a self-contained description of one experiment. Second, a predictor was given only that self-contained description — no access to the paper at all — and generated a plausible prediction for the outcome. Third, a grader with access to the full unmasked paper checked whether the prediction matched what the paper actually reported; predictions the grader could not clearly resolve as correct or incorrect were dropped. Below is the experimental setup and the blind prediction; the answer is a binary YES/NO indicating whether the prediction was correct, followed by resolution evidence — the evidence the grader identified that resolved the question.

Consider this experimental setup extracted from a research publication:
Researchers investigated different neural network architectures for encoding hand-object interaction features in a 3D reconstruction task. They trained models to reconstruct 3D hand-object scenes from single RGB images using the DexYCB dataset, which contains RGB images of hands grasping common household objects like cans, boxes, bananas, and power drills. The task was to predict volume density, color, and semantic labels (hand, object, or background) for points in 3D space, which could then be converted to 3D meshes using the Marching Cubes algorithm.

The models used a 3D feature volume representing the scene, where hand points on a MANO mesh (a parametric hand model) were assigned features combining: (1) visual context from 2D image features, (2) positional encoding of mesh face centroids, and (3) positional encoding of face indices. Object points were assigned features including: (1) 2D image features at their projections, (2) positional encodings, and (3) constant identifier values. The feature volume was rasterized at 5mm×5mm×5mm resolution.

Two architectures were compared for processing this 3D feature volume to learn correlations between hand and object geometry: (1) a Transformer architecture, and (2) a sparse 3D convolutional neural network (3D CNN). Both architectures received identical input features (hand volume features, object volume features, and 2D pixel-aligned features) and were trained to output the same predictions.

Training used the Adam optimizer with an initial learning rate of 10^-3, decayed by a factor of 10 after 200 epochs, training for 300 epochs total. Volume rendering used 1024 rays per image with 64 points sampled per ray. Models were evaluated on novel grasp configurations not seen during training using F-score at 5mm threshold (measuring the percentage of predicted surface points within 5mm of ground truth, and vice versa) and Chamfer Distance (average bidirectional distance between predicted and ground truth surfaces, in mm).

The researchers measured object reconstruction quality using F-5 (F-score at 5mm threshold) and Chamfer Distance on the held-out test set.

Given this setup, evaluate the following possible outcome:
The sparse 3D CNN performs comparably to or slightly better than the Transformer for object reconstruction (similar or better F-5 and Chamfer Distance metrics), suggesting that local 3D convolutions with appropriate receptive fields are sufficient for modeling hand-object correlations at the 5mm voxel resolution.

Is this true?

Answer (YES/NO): NO